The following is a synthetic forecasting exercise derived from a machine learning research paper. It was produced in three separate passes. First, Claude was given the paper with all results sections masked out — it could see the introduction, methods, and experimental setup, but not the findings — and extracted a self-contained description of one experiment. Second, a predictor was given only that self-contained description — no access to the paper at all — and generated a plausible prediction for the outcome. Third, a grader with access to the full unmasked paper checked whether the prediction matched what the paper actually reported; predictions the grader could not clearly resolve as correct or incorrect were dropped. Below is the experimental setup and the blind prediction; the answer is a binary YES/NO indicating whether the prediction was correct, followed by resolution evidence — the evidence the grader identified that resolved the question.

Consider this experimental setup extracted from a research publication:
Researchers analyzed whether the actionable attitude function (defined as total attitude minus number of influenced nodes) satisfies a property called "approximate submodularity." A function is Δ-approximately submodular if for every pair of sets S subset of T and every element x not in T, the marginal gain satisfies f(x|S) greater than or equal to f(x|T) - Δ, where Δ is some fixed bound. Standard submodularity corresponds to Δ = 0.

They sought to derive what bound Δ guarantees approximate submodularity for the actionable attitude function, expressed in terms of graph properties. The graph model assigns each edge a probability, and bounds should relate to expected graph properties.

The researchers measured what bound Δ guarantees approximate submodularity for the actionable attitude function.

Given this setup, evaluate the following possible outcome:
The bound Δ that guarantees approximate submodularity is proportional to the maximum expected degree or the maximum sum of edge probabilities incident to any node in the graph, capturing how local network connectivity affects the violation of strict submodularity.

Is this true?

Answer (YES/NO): NO